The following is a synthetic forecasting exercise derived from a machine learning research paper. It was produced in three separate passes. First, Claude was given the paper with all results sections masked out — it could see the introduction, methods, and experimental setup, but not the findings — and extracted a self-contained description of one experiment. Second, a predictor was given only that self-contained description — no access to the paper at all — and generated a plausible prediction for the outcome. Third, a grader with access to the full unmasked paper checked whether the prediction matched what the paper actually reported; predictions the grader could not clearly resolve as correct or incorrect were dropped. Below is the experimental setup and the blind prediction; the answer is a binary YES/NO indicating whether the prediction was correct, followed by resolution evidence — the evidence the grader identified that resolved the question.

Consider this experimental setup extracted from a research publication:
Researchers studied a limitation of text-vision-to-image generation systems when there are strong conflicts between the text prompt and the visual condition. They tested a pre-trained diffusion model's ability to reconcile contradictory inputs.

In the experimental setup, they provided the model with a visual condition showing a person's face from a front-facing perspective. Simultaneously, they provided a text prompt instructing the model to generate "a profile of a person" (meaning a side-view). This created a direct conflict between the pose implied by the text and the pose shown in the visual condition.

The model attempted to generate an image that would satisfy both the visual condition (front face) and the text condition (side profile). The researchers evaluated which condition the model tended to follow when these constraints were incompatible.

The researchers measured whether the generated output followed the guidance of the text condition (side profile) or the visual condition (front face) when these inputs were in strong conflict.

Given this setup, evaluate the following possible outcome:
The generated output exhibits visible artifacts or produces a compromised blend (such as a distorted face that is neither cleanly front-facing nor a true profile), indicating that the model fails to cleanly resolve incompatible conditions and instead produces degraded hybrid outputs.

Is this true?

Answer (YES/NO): NO